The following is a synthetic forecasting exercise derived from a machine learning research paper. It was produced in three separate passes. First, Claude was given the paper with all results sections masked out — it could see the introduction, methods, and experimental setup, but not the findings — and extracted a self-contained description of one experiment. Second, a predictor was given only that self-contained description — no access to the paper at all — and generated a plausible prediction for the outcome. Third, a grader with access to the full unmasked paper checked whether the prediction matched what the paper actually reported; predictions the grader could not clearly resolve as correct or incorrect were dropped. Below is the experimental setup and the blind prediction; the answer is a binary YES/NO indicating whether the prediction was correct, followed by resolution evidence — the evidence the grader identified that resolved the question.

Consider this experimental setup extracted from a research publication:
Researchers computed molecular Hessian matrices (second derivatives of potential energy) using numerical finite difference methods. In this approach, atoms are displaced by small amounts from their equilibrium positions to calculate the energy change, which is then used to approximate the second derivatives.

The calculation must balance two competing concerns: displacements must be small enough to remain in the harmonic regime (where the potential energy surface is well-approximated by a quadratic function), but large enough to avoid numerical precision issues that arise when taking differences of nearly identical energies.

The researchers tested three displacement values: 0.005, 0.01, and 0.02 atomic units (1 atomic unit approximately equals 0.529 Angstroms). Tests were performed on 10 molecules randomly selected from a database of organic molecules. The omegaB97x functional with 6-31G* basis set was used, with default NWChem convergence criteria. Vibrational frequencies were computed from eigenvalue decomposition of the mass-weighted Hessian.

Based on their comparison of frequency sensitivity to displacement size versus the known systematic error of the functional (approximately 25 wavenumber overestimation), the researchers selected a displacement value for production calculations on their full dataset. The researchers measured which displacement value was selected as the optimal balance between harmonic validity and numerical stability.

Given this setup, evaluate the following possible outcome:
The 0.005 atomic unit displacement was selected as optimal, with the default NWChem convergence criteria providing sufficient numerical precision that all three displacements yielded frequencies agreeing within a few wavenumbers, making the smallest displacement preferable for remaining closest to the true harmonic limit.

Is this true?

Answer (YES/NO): NO